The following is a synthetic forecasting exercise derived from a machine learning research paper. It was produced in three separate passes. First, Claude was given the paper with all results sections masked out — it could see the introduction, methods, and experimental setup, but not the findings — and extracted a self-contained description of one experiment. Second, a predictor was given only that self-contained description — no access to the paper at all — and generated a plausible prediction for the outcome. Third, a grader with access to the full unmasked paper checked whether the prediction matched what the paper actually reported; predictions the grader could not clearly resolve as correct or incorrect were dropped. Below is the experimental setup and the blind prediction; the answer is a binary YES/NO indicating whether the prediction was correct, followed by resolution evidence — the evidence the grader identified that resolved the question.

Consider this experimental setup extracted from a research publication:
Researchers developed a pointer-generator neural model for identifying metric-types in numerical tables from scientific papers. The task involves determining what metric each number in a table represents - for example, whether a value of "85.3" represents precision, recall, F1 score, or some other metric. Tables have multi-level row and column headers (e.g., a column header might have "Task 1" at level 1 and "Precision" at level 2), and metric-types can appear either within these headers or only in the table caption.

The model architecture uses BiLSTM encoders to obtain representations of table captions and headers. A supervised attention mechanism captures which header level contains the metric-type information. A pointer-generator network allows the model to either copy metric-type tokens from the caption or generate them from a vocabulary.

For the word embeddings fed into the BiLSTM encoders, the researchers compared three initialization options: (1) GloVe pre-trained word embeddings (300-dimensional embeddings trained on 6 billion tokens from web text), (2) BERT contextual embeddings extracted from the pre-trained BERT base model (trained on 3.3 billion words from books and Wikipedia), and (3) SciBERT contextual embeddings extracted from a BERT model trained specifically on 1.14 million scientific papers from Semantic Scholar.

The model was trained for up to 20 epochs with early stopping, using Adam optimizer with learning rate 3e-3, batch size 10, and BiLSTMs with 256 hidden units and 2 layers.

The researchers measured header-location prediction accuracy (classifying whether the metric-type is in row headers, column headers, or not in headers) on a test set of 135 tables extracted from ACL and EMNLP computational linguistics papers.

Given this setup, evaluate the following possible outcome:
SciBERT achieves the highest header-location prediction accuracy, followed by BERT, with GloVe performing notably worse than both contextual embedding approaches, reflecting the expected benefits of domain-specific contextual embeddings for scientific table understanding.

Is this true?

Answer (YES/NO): NO